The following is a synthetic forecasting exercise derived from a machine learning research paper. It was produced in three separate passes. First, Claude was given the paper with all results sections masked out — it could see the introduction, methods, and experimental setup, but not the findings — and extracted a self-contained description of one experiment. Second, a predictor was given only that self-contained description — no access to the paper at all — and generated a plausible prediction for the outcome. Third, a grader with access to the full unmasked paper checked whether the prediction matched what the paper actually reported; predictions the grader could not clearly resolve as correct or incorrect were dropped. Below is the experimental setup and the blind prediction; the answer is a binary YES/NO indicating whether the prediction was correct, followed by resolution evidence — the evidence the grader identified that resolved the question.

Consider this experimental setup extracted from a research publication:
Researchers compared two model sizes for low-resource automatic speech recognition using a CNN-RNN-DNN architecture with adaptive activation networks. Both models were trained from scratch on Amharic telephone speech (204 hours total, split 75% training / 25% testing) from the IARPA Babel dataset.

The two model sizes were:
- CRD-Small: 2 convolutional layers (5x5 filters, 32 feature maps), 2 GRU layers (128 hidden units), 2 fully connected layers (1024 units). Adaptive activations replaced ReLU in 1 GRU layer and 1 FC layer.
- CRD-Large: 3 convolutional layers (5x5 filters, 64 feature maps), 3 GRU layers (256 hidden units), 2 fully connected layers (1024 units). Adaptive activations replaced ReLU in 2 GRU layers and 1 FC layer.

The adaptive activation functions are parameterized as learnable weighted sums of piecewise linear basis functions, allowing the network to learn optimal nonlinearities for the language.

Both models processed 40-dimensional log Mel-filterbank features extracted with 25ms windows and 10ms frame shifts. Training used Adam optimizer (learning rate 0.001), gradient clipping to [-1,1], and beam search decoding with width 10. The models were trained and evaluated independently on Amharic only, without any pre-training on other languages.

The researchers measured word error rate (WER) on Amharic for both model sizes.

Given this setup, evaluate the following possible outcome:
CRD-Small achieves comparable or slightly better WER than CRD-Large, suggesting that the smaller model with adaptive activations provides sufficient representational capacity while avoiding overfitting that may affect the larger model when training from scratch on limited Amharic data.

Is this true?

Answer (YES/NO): NO